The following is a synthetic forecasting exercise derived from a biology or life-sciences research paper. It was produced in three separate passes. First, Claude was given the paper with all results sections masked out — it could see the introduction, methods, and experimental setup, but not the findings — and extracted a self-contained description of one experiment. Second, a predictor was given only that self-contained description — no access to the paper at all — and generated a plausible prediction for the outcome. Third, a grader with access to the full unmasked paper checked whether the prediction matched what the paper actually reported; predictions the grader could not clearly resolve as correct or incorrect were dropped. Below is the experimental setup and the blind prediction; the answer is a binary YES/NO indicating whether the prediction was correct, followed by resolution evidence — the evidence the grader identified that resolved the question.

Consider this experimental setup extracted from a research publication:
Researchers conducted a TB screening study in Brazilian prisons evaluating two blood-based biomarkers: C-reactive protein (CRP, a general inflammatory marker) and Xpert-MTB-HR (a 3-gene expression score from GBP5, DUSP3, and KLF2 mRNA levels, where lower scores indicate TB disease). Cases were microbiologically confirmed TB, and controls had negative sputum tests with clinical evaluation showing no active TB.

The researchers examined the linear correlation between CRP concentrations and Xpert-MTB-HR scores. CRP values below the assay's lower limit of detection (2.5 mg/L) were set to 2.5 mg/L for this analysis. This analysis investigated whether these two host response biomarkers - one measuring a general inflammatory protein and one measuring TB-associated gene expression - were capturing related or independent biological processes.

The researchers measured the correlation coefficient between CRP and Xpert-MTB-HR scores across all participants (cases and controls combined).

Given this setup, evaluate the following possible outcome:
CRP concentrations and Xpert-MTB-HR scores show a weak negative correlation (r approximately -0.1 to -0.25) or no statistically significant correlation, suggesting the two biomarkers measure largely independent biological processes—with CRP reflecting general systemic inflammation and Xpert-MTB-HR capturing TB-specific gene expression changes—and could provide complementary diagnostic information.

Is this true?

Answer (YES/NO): NO